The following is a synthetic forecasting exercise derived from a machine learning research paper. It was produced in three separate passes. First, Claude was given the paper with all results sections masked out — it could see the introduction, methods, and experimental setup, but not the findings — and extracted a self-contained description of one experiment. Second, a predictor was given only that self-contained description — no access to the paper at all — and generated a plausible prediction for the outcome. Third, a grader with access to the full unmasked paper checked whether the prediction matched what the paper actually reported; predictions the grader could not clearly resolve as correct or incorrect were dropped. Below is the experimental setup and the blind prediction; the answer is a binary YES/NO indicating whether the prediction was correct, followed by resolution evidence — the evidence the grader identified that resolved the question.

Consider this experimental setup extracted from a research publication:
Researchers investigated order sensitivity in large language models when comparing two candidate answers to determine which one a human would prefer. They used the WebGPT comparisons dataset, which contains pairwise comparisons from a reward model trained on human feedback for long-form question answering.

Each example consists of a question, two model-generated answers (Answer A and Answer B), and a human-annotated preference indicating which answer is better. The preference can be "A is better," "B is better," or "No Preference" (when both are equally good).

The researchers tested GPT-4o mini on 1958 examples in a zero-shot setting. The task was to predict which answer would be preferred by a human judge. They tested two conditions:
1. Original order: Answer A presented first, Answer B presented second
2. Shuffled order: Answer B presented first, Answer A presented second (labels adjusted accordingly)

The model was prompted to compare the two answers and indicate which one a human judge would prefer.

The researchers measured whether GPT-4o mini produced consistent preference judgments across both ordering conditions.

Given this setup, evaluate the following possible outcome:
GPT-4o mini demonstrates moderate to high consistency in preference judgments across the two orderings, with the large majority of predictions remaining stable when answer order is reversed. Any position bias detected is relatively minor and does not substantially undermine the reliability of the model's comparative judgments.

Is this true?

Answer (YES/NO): NO